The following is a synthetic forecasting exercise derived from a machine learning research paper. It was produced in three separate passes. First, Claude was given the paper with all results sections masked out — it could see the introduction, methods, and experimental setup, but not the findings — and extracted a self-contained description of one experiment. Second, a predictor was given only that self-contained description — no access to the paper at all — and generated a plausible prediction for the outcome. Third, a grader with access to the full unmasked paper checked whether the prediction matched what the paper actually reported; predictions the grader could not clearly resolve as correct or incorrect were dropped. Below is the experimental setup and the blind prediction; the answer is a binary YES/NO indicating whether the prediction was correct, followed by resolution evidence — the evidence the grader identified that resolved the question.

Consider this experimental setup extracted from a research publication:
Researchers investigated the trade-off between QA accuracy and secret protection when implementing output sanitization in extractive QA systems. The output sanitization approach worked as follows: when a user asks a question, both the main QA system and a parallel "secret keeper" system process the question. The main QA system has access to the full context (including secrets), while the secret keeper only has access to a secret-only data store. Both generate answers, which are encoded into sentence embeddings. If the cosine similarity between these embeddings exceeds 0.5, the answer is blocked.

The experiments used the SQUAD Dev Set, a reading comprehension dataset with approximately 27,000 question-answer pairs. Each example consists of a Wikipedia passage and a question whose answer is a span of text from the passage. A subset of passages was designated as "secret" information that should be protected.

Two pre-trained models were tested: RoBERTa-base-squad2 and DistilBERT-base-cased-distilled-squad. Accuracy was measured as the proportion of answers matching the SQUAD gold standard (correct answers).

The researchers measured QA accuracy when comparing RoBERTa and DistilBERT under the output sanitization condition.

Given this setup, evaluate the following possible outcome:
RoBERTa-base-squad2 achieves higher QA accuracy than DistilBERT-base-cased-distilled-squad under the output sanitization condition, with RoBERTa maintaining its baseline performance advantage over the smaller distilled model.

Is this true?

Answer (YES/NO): NO